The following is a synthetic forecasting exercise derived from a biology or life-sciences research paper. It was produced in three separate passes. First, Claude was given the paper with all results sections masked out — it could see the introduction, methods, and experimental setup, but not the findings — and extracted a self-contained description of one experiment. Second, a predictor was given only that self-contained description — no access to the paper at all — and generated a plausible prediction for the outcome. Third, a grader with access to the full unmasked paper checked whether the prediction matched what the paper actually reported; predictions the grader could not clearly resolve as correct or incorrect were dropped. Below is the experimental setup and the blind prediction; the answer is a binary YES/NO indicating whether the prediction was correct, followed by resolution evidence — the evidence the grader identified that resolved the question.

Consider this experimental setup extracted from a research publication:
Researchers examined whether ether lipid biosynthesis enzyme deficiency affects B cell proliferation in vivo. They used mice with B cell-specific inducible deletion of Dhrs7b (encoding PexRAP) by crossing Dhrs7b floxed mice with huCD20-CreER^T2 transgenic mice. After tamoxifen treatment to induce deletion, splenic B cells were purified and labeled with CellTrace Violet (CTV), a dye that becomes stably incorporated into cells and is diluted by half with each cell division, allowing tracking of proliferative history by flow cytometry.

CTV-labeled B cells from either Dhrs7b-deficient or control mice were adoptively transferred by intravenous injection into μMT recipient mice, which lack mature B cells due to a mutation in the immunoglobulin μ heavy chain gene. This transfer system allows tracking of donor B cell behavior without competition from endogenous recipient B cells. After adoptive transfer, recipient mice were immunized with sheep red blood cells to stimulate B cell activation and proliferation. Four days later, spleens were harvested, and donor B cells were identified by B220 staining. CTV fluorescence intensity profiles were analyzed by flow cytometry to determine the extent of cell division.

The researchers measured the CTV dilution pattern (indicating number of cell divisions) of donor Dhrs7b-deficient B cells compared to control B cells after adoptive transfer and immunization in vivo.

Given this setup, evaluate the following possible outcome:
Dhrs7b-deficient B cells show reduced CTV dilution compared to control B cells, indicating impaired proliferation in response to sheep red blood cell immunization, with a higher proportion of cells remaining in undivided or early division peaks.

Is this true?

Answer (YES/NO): YES